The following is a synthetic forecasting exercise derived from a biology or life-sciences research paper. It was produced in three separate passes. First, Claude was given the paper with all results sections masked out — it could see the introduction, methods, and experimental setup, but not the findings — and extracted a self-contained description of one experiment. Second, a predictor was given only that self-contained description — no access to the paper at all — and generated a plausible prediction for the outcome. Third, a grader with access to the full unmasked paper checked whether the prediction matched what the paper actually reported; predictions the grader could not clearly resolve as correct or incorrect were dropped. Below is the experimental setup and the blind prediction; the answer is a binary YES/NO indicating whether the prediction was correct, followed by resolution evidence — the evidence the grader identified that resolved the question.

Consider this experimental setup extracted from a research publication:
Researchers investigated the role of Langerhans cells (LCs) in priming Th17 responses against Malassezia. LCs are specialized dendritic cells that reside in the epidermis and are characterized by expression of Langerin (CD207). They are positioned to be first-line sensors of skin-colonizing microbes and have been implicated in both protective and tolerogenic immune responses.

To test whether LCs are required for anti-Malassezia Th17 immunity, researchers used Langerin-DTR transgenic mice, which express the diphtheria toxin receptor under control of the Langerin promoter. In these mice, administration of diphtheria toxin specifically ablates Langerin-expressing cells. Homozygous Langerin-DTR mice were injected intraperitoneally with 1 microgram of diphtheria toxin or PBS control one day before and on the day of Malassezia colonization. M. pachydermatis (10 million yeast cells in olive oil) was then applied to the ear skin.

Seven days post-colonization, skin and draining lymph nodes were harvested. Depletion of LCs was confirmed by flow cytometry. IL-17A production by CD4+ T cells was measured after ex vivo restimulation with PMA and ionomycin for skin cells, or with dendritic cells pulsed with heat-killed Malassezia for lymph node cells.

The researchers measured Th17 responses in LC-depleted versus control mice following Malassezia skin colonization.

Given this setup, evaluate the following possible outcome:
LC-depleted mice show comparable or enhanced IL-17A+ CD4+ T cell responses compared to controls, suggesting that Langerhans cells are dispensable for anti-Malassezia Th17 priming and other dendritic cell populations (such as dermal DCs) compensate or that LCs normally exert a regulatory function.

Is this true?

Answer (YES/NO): YES